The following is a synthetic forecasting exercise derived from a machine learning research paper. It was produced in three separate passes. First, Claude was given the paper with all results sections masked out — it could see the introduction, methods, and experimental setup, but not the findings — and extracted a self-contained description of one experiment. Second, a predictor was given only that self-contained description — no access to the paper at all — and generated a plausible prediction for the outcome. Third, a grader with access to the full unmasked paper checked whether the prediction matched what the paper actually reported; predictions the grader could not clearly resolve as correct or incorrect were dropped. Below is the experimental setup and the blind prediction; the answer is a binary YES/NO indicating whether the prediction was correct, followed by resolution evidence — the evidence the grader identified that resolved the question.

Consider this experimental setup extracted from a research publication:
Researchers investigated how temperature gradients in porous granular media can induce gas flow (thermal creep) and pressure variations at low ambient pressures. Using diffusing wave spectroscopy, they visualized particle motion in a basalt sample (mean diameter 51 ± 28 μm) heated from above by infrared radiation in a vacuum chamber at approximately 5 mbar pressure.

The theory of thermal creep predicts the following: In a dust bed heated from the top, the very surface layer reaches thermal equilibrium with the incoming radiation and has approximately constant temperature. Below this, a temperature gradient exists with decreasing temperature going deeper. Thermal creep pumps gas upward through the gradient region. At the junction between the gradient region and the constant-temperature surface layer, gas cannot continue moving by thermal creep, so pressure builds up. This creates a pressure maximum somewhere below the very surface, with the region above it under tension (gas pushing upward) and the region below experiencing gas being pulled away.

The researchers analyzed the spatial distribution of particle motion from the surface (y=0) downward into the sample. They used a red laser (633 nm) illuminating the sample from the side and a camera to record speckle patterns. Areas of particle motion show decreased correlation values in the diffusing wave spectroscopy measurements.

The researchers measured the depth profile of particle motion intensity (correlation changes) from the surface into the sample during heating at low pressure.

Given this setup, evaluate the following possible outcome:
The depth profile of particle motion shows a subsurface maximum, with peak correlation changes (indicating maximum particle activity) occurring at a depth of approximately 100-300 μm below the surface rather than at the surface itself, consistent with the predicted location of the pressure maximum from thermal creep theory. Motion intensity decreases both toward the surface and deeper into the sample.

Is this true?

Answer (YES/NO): NO